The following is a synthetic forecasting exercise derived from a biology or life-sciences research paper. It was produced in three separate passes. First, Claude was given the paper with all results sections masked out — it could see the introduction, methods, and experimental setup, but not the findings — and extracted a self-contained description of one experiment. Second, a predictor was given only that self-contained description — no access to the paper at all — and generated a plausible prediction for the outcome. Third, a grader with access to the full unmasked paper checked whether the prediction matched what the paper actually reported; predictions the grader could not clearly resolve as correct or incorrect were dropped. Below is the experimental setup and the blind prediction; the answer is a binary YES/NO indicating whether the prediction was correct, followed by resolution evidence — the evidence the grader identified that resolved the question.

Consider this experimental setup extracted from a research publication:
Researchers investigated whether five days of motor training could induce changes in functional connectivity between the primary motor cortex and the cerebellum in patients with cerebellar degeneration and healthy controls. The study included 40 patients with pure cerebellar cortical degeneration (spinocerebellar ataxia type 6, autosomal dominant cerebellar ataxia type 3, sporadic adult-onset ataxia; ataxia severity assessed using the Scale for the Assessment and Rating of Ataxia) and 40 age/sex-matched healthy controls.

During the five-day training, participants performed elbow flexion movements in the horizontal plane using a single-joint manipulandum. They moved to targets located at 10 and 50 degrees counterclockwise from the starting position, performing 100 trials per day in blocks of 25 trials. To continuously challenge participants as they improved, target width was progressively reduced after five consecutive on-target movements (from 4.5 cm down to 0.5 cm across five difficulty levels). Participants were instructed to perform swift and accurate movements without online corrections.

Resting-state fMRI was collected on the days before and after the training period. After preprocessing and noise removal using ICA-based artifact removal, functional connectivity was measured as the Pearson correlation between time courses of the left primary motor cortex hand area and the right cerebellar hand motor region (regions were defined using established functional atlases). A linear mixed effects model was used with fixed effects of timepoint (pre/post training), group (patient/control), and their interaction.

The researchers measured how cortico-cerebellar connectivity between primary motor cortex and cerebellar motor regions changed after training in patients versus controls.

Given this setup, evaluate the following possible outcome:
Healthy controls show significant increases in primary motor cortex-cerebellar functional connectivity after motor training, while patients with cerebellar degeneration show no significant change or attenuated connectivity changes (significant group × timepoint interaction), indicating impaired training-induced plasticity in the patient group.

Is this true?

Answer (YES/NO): NO